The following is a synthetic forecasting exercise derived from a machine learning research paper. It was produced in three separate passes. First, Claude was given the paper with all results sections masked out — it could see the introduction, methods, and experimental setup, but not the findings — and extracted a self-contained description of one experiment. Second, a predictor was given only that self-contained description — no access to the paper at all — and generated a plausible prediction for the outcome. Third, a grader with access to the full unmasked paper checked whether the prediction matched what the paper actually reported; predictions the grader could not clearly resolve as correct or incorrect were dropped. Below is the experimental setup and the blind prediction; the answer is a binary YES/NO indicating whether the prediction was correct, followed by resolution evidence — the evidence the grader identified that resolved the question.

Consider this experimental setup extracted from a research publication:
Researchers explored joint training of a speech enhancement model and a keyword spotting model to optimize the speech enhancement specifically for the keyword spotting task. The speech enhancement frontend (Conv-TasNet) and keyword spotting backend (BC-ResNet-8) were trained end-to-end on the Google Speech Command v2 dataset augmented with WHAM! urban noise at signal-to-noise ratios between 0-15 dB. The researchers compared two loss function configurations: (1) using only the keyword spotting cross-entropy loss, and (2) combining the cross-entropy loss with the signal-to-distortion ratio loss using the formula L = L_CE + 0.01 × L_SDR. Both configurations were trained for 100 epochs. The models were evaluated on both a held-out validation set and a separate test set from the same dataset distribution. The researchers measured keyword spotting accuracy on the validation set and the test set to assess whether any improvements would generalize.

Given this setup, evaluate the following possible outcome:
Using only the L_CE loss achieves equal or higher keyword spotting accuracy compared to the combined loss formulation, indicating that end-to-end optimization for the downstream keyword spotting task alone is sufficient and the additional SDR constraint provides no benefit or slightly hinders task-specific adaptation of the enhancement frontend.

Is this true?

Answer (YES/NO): NO